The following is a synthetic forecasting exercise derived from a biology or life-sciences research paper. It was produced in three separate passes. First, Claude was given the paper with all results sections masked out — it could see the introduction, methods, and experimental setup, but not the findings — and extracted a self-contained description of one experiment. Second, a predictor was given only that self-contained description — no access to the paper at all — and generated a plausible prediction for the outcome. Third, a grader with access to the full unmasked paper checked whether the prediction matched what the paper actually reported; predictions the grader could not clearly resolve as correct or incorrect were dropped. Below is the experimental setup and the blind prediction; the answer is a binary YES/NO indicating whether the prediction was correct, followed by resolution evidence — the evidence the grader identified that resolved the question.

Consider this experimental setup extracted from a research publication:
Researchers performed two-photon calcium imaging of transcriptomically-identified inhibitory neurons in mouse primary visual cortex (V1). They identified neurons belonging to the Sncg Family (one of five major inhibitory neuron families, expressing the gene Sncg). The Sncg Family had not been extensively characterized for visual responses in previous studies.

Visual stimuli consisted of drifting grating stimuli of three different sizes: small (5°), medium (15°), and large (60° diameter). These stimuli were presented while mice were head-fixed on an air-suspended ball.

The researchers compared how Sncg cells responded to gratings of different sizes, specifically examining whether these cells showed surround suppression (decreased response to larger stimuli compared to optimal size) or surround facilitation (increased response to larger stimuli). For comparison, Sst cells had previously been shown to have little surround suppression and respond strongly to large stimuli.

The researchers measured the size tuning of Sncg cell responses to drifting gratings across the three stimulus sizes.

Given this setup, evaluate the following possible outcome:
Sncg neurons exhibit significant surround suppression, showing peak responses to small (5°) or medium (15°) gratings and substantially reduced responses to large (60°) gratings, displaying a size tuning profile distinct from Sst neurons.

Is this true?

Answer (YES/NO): NO